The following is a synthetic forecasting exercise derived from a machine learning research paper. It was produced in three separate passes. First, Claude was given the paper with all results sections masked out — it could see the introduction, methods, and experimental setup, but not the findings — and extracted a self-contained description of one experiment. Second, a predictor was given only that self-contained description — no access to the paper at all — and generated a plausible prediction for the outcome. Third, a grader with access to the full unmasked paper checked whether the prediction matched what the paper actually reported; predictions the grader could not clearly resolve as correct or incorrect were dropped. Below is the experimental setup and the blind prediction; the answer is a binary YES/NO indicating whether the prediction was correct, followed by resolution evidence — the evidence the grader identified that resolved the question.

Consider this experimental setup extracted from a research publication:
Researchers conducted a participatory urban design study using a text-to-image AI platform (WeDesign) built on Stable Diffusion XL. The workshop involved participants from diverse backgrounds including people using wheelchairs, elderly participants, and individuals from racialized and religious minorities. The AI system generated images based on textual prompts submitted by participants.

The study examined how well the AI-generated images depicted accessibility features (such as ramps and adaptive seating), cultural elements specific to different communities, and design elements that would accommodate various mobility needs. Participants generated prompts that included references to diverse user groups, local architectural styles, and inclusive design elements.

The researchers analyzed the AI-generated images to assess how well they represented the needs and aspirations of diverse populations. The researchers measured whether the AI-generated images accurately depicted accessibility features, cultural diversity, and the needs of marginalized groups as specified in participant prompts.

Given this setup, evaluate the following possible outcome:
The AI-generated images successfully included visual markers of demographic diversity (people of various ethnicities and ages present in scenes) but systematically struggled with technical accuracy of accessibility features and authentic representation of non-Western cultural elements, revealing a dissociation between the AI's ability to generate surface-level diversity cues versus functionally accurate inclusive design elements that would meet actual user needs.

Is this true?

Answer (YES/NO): NO